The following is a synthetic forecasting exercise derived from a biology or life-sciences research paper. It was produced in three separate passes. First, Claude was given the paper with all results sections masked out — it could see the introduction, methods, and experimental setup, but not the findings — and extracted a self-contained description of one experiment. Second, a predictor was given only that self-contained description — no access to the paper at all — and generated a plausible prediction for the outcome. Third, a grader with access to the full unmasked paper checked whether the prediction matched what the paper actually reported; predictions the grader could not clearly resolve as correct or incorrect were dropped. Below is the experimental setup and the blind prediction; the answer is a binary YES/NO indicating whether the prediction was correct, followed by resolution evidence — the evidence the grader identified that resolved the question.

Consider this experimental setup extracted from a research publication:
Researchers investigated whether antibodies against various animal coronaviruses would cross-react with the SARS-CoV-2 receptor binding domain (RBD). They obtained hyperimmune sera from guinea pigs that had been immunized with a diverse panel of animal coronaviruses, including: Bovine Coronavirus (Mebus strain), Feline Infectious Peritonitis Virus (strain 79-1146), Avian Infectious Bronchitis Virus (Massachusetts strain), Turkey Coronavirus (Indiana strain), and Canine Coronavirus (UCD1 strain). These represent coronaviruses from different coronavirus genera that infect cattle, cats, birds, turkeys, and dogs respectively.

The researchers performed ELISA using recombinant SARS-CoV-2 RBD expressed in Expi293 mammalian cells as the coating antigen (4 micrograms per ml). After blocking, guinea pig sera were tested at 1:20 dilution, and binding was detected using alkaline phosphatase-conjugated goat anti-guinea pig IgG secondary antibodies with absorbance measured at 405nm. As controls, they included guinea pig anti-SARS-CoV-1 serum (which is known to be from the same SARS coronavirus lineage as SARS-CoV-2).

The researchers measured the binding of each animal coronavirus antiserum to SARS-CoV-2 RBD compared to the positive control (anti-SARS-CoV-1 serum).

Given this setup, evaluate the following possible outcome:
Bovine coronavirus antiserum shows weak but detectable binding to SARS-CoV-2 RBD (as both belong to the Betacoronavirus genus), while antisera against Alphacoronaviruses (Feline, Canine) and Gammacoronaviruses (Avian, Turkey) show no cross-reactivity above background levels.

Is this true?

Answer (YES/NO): NO